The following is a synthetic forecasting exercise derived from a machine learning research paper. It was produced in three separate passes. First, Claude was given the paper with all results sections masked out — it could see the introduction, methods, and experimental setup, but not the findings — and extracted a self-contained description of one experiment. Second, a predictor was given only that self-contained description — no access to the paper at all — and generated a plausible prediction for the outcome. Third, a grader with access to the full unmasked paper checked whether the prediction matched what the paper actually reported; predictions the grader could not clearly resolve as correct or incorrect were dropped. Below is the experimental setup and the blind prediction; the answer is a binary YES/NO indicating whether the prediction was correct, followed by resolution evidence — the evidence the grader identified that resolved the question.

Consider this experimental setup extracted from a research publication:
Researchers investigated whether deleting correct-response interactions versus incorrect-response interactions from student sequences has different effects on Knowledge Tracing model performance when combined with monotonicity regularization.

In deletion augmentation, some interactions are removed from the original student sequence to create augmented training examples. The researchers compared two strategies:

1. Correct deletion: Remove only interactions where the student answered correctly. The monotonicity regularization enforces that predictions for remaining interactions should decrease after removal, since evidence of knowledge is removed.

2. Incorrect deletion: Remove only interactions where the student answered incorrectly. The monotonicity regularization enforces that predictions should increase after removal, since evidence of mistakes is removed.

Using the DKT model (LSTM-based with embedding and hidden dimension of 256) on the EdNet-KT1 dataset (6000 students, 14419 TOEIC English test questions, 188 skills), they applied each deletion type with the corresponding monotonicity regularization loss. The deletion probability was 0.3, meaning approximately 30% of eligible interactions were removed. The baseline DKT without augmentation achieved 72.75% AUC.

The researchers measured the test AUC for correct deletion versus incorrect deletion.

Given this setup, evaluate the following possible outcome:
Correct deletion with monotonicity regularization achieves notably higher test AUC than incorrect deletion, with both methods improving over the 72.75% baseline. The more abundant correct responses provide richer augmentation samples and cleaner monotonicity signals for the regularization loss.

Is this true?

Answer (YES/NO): YES